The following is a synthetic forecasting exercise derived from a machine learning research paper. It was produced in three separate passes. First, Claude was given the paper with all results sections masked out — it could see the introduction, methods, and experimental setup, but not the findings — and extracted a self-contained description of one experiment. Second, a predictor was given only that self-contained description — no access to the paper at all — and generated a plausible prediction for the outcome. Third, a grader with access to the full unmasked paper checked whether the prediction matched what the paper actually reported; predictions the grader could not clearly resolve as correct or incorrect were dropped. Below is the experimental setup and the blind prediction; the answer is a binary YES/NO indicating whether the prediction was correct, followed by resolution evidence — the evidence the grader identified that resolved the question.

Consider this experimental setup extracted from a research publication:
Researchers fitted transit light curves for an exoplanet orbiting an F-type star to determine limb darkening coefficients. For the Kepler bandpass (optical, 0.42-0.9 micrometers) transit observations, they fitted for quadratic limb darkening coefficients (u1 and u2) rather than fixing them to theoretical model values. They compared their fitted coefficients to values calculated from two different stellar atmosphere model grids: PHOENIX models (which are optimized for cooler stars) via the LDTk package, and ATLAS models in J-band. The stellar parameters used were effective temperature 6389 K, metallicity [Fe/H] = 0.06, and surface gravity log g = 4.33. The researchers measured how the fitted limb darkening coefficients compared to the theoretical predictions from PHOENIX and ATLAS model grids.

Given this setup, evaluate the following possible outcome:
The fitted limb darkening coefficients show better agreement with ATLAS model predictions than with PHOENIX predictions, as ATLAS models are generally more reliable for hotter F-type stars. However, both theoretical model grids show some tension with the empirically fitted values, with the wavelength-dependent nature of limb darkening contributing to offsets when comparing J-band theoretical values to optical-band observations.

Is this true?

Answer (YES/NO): NO